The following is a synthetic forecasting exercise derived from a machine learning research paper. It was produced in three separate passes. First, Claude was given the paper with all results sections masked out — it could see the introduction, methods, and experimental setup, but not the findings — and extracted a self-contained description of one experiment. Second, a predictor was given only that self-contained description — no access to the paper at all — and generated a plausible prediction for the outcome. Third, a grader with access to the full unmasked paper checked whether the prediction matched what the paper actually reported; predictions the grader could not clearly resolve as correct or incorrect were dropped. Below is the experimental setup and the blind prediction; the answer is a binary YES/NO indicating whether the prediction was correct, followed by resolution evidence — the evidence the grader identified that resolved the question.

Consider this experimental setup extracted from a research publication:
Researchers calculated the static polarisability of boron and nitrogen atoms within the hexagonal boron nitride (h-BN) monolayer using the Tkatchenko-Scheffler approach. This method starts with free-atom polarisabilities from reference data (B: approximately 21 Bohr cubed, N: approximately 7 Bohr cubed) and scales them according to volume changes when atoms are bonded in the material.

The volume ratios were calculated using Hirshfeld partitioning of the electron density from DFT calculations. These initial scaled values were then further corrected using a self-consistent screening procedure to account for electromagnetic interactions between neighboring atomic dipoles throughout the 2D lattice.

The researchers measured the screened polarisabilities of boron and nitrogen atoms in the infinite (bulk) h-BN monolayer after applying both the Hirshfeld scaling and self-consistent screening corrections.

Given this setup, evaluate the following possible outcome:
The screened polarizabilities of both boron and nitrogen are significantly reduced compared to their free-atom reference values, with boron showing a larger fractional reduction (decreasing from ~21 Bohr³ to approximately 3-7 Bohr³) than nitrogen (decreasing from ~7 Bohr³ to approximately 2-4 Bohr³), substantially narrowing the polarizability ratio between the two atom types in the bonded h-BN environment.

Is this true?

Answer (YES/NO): NO